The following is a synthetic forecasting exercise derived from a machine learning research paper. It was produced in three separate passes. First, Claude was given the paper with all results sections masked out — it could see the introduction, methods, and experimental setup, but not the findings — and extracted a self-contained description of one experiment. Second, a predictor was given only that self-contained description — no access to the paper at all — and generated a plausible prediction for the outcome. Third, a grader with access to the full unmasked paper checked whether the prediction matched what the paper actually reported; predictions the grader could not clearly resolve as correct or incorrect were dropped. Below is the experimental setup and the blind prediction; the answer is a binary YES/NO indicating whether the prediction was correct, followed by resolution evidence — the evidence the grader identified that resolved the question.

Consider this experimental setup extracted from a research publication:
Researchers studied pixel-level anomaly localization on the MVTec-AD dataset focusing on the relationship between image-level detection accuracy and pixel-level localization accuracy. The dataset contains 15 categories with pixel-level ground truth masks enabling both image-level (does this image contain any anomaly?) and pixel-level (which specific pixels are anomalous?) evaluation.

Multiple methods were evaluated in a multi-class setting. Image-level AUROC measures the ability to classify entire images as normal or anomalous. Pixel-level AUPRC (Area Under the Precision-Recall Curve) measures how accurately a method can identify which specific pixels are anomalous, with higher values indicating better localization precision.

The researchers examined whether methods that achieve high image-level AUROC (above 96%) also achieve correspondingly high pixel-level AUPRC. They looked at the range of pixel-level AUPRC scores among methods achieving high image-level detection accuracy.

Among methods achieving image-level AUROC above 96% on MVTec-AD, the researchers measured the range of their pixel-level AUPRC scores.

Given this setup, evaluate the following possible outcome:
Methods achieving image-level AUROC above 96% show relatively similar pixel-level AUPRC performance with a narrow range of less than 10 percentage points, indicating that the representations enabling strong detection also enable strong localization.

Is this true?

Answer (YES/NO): NO